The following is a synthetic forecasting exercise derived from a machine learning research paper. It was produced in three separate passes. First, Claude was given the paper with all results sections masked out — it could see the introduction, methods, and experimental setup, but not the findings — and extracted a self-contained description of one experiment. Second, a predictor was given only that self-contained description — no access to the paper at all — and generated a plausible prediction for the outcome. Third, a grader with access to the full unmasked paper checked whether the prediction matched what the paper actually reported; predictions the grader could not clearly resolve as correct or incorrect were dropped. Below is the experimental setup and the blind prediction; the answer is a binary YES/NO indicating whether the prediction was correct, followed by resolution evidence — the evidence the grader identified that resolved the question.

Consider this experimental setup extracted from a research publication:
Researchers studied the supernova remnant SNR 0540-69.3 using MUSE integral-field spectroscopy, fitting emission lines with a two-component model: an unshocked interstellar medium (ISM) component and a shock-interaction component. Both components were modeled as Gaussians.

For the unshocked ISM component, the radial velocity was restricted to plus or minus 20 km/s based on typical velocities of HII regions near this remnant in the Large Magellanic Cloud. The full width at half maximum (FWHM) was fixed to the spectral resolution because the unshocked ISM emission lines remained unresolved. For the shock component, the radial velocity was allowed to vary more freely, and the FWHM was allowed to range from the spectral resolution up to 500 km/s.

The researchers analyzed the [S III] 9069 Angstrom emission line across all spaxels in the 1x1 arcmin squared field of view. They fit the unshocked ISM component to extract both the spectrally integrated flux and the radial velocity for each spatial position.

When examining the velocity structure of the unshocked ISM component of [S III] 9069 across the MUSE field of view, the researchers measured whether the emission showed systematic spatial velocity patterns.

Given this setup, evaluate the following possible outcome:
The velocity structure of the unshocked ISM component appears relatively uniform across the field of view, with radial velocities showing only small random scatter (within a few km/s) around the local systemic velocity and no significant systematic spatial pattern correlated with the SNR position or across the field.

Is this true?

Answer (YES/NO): NO